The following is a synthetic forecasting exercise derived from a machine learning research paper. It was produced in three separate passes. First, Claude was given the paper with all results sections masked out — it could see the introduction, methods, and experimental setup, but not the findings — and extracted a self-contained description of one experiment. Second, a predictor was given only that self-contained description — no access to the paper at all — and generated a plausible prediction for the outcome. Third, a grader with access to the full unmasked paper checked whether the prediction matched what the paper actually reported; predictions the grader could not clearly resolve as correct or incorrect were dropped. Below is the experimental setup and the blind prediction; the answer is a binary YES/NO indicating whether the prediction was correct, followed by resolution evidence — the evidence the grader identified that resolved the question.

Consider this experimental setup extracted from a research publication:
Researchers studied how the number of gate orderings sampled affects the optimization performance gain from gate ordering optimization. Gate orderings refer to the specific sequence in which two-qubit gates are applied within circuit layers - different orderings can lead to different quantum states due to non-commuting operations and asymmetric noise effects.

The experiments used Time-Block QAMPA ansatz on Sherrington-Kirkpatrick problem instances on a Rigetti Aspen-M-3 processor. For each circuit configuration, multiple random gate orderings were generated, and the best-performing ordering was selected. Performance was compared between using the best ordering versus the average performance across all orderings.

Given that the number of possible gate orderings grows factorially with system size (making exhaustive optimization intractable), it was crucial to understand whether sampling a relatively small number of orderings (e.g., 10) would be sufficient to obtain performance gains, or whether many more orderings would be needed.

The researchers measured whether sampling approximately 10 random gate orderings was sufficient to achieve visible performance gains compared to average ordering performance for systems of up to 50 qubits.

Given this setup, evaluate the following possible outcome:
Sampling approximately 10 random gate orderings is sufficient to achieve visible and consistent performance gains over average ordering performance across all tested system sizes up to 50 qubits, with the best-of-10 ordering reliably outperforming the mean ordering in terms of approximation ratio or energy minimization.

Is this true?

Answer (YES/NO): YES